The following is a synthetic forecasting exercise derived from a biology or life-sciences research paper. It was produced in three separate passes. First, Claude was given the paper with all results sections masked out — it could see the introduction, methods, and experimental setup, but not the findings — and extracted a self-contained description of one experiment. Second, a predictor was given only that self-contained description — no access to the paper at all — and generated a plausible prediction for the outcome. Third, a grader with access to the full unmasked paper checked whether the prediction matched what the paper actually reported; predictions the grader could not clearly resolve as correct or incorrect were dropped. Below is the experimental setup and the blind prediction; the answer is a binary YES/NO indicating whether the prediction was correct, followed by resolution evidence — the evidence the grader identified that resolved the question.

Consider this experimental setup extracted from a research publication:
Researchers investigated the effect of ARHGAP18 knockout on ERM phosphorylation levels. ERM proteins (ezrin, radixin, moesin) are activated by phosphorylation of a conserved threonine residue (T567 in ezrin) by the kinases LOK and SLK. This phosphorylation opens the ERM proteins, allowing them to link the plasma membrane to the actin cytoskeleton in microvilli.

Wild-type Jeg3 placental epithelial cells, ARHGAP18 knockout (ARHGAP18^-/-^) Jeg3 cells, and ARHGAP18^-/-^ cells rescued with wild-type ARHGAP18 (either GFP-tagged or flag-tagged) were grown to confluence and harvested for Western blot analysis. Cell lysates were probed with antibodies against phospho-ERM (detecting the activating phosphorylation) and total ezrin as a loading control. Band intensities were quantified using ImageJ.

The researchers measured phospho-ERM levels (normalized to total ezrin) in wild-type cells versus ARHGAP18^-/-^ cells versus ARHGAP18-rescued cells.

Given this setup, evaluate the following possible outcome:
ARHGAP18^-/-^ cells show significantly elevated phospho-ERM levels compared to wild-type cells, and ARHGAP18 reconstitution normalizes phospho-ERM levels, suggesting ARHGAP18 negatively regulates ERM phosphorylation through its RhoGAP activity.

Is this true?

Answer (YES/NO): YES